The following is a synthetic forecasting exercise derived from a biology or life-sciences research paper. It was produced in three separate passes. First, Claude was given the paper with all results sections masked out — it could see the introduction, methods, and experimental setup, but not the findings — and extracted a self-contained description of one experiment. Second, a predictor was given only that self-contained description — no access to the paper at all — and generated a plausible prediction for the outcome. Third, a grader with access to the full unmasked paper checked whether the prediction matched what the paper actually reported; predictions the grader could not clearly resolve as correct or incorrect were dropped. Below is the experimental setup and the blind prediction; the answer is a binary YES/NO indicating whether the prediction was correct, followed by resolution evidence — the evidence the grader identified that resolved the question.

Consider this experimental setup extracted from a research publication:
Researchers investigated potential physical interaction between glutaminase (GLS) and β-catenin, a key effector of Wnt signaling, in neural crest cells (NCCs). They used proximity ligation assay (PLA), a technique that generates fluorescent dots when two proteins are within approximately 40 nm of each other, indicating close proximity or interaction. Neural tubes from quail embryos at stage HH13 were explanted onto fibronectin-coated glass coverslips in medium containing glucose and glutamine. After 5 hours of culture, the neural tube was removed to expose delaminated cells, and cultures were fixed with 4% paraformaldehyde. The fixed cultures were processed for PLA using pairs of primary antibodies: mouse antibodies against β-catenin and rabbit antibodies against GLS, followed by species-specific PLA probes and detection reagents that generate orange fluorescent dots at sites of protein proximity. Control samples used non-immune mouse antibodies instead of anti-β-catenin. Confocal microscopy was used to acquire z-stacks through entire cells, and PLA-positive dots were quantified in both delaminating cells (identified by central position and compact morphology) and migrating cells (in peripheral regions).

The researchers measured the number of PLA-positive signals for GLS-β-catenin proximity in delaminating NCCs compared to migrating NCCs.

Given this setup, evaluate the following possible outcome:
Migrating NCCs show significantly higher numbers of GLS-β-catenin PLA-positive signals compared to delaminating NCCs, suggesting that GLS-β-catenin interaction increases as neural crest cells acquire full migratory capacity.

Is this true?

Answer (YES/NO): NO